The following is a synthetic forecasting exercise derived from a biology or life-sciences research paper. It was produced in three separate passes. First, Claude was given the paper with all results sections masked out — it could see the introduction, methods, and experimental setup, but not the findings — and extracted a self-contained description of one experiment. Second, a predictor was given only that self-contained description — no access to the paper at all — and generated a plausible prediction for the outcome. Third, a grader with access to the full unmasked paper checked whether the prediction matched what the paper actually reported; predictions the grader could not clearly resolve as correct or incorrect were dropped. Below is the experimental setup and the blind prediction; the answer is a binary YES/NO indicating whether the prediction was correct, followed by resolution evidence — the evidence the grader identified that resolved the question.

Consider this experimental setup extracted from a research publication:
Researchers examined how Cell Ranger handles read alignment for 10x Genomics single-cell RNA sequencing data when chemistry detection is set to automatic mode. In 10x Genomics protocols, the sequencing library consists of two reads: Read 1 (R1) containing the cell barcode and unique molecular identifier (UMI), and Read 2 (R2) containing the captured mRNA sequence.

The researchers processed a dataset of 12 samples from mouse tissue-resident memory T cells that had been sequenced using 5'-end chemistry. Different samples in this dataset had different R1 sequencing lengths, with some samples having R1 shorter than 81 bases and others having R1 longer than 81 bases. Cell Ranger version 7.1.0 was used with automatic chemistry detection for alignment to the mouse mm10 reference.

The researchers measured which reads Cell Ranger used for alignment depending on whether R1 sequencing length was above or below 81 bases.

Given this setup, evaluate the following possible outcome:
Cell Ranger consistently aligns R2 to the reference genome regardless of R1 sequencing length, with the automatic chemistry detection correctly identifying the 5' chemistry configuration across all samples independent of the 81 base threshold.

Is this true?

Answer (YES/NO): NO